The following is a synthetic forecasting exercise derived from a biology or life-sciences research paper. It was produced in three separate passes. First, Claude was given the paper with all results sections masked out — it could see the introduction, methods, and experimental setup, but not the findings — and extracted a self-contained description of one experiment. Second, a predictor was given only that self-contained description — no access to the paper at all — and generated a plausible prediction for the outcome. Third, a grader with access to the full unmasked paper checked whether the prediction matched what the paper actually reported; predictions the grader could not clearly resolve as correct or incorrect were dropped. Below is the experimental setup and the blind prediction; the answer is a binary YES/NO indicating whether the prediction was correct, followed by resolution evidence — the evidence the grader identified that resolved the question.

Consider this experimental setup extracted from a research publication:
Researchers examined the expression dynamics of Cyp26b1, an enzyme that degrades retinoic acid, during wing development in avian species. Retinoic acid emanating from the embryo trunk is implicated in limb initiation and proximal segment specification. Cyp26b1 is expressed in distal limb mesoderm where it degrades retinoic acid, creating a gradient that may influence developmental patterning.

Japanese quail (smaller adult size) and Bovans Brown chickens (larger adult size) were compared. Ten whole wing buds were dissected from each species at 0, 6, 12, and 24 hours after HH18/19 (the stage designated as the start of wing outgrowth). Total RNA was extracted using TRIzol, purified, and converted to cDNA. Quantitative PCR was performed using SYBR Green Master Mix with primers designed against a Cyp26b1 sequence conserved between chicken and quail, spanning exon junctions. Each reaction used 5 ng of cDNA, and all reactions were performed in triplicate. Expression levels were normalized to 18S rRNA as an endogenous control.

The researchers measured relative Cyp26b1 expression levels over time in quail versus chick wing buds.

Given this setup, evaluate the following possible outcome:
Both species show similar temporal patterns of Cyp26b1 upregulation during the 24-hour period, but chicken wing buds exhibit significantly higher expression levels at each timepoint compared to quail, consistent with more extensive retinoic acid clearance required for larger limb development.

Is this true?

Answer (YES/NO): NO